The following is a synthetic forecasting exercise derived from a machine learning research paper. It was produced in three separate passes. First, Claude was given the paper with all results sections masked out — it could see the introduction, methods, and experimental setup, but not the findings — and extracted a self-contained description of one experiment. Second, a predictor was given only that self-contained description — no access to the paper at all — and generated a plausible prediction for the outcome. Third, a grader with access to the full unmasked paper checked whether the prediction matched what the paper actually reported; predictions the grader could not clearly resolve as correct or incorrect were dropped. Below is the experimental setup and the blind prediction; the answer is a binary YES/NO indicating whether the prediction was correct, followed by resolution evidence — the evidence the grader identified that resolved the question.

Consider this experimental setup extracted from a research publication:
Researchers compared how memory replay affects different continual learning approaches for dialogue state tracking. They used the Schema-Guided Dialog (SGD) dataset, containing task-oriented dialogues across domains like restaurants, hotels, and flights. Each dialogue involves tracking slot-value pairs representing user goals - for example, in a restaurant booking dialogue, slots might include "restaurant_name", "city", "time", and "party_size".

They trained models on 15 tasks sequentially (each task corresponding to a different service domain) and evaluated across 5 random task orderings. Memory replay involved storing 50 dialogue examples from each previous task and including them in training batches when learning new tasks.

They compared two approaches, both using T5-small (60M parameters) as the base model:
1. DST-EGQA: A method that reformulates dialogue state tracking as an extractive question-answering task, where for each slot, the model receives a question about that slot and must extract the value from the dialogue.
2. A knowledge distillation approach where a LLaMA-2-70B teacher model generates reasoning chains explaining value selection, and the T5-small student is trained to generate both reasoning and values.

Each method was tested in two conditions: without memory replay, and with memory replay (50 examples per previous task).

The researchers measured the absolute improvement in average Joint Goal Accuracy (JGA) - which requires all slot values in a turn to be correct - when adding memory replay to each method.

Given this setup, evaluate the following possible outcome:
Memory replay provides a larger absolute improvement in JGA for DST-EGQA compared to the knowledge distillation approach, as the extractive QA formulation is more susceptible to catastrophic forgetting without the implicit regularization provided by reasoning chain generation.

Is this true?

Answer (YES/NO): YES